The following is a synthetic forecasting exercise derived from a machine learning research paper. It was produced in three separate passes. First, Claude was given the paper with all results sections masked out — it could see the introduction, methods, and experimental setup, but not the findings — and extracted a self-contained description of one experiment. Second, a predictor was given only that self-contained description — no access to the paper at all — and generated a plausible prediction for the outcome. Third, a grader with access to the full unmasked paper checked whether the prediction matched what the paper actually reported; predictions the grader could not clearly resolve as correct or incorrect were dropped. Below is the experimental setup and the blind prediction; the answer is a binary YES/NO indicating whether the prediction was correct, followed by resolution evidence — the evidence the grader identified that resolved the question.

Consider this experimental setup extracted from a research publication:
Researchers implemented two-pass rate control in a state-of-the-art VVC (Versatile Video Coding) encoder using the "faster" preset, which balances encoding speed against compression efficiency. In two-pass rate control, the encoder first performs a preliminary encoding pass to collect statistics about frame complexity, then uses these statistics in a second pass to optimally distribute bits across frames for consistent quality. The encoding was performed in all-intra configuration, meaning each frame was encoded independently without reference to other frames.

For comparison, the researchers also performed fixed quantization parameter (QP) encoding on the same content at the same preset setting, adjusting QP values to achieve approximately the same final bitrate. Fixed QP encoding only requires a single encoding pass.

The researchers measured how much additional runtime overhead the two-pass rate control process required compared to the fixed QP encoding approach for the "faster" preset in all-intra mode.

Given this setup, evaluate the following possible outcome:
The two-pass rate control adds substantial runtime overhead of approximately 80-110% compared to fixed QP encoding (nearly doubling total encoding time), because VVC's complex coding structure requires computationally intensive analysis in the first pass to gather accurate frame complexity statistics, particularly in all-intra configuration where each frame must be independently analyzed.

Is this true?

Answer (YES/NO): NO